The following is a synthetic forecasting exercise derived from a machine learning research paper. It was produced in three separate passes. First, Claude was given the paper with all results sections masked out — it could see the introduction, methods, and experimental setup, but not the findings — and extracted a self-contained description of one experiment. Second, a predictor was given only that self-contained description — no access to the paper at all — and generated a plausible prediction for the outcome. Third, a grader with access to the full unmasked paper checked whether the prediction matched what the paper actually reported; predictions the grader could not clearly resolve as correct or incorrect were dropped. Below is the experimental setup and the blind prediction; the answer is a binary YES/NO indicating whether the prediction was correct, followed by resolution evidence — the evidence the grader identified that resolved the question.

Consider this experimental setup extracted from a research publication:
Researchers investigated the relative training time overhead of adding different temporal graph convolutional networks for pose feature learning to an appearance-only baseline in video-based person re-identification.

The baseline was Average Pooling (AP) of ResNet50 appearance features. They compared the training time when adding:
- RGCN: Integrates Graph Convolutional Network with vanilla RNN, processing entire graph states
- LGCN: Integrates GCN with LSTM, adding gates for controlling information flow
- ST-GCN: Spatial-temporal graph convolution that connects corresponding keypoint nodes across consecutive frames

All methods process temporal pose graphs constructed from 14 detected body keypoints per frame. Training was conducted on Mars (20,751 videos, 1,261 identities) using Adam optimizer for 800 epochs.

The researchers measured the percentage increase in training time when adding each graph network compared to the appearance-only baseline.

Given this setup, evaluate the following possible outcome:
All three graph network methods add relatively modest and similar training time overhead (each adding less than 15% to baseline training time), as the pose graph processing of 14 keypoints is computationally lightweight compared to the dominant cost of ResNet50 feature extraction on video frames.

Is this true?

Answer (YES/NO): NO